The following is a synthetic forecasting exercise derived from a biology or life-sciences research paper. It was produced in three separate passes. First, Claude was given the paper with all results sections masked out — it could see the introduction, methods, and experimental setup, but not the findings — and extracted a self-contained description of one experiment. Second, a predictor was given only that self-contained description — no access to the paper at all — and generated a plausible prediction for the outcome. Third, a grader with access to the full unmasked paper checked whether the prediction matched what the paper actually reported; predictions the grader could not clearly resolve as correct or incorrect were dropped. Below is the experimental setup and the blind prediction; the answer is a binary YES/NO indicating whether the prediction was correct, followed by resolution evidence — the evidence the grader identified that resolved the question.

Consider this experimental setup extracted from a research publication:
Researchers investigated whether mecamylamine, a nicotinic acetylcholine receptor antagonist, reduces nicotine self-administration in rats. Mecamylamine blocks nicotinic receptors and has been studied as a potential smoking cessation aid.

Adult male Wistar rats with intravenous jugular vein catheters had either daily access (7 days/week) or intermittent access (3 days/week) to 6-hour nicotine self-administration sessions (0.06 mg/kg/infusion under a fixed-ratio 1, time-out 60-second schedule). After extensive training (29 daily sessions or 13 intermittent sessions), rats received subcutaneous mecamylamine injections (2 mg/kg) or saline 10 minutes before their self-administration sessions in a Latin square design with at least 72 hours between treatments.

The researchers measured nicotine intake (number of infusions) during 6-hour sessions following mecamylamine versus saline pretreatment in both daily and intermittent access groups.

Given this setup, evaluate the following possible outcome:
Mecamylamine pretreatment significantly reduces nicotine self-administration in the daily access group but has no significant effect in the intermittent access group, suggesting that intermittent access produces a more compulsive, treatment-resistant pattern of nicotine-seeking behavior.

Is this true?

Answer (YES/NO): NO